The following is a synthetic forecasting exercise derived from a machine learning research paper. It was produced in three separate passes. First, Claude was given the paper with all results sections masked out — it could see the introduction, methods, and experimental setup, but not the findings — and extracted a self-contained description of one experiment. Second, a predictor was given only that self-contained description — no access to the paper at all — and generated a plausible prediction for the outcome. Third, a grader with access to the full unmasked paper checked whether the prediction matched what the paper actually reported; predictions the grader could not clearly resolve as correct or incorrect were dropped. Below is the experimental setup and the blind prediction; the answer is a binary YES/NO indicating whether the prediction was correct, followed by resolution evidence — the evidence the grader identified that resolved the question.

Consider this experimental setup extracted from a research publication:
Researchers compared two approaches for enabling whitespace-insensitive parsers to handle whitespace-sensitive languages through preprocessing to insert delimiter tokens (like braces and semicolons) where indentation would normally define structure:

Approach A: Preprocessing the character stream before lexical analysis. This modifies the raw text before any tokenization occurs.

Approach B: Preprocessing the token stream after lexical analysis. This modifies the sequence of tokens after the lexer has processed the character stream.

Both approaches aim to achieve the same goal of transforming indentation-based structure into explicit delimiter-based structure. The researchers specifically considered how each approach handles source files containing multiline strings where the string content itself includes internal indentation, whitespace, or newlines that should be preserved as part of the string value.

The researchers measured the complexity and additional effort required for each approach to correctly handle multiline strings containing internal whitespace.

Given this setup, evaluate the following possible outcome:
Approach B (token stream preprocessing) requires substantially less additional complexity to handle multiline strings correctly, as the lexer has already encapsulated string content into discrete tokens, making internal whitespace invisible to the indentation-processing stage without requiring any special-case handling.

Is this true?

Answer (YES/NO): YES